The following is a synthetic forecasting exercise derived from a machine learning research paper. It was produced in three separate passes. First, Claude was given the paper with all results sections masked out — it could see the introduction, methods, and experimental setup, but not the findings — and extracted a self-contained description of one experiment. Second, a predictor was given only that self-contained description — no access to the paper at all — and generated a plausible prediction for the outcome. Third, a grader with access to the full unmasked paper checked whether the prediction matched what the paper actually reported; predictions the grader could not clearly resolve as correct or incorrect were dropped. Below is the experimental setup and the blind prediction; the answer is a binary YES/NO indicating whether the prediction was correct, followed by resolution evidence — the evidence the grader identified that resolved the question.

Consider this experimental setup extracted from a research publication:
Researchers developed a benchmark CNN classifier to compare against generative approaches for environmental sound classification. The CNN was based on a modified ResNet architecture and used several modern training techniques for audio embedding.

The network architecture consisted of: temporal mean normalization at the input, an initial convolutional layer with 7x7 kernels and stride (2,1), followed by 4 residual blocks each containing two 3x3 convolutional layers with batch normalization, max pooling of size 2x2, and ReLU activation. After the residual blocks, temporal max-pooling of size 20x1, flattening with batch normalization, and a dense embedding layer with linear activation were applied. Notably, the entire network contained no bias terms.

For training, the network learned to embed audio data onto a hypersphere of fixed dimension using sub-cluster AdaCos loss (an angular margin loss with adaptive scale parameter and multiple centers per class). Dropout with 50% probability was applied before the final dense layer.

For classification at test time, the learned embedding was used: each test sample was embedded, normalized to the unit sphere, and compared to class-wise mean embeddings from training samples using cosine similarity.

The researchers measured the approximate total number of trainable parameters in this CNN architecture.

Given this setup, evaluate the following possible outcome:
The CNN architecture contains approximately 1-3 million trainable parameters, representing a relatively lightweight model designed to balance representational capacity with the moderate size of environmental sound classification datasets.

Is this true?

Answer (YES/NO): NO